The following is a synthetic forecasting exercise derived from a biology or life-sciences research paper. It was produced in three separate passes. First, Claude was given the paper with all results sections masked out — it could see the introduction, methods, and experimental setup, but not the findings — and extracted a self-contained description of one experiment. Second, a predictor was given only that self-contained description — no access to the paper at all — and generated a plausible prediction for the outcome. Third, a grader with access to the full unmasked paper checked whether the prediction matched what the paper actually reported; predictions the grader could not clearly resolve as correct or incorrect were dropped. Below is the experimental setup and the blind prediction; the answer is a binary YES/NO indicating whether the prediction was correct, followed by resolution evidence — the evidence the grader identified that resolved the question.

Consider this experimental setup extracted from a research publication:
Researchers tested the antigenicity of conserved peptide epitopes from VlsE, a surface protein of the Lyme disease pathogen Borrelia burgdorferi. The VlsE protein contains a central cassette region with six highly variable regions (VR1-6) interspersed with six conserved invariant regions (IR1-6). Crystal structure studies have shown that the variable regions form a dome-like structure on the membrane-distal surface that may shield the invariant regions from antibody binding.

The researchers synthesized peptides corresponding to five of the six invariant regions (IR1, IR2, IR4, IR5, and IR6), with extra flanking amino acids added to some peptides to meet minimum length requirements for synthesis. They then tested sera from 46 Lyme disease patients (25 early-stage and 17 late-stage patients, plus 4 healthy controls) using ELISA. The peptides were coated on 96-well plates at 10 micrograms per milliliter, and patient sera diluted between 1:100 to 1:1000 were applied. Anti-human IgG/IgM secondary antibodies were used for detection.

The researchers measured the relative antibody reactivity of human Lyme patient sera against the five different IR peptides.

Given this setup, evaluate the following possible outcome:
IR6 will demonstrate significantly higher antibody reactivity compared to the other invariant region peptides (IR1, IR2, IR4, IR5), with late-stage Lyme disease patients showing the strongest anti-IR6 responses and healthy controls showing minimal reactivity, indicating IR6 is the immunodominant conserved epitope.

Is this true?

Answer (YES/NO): NO